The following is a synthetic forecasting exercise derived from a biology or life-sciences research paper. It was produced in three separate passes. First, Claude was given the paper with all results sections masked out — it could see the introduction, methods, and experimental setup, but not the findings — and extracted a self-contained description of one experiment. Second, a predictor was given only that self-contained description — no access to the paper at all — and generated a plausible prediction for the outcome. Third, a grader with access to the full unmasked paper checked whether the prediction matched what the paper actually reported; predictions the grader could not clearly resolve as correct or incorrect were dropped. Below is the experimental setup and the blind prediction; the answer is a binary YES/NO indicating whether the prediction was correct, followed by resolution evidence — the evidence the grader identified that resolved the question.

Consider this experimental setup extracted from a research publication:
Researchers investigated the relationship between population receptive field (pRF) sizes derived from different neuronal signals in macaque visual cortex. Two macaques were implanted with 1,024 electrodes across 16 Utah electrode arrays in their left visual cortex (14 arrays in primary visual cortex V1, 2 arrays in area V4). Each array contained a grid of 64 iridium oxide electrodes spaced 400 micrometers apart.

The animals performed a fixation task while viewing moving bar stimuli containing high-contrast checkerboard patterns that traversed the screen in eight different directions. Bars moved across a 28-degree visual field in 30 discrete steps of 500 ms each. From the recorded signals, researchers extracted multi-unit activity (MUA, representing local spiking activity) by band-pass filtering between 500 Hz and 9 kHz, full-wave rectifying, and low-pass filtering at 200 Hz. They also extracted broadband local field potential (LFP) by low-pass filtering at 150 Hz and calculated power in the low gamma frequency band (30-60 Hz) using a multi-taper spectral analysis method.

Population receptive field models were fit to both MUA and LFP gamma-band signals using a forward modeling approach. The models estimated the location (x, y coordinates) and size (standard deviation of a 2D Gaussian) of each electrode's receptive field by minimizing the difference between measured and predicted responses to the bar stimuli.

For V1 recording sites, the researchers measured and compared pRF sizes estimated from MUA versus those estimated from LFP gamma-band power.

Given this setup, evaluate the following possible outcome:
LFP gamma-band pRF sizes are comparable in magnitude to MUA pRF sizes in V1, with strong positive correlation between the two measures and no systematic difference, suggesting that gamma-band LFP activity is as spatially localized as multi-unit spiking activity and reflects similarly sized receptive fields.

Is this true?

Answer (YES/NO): NO